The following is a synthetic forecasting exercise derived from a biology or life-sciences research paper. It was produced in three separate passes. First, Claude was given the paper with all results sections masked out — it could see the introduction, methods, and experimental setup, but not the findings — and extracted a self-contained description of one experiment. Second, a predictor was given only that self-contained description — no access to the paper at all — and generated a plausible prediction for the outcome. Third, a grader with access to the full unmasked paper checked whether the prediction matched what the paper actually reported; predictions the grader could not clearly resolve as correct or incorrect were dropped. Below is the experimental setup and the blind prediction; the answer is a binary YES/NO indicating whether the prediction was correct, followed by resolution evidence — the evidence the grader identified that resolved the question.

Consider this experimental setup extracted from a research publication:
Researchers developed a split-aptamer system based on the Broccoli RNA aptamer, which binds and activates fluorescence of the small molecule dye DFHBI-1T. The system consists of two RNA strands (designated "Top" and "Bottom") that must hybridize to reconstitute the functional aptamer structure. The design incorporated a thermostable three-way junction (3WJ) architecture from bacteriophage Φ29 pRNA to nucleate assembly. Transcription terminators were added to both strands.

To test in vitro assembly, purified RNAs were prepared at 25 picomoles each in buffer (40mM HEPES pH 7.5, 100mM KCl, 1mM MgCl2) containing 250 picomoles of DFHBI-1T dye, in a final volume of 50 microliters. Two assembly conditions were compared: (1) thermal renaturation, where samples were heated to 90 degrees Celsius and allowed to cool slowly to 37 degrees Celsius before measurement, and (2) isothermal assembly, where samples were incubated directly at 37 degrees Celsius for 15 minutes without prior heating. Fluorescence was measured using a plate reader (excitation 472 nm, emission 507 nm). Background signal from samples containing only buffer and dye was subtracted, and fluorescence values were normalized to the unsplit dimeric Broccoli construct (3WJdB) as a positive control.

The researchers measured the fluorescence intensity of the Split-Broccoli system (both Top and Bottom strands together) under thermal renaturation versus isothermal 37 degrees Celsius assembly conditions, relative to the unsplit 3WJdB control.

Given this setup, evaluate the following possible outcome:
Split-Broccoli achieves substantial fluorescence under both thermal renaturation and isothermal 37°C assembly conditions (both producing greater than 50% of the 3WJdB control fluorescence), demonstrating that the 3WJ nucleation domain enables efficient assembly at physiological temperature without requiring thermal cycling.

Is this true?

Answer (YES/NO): YES